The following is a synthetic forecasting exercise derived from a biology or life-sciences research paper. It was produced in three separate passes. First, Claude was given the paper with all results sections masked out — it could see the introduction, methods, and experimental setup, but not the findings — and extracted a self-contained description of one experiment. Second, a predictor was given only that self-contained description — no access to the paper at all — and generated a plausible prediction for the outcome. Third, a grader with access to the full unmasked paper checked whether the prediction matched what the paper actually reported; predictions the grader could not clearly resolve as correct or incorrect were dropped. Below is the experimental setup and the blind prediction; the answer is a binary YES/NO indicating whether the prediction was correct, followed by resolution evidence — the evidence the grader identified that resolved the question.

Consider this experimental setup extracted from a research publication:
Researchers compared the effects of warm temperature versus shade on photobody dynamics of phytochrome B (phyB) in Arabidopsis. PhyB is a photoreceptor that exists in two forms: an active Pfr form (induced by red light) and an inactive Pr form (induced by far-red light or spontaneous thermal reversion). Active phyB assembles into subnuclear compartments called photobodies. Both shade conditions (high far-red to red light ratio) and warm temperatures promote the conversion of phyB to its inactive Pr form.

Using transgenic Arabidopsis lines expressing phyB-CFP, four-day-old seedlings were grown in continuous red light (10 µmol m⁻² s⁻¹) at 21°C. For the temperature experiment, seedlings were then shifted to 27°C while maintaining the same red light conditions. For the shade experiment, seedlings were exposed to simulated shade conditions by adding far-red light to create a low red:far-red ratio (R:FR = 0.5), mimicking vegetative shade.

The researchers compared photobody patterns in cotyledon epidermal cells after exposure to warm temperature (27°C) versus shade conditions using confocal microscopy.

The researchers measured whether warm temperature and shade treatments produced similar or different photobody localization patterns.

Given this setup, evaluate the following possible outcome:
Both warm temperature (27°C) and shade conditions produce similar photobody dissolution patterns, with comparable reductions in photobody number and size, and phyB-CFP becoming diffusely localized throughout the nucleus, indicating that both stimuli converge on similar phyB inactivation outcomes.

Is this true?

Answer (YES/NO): NO